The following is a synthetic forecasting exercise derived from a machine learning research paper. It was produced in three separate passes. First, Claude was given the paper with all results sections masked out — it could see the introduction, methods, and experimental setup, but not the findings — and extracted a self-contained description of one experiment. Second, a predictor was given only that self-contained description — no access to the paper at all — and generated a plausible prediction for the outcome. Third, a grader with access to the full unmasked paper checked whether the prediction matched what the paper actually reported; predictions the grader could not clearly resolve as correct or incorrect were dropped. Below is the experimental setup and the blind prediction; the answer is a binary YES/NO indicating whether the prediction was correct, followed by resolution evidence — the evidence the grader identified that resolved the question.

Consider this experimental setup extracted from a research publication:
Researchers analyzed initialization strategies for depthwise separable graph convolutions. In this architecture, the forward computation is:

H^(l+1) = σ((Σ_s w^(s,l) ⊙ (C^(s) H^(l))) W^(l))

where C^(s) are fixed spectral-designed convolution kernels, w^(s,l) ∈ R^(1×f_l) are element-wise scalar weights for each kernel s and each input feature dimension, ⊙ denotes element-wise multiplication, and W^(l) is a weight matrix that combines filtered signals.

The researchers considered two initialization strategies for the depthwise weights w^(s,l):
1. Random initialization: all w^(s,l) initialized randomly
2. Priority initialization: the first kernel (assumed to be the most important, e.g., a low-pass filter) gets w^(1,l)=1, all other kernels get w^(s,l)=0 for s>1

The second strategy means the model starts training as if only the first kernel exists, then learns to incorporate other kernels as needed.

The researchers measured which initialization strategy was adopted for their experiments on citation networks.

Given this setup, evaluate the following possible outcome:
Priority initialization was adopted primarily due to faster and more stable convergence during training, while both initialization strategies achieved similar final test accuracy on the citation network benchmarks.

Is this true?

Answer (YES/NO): NO